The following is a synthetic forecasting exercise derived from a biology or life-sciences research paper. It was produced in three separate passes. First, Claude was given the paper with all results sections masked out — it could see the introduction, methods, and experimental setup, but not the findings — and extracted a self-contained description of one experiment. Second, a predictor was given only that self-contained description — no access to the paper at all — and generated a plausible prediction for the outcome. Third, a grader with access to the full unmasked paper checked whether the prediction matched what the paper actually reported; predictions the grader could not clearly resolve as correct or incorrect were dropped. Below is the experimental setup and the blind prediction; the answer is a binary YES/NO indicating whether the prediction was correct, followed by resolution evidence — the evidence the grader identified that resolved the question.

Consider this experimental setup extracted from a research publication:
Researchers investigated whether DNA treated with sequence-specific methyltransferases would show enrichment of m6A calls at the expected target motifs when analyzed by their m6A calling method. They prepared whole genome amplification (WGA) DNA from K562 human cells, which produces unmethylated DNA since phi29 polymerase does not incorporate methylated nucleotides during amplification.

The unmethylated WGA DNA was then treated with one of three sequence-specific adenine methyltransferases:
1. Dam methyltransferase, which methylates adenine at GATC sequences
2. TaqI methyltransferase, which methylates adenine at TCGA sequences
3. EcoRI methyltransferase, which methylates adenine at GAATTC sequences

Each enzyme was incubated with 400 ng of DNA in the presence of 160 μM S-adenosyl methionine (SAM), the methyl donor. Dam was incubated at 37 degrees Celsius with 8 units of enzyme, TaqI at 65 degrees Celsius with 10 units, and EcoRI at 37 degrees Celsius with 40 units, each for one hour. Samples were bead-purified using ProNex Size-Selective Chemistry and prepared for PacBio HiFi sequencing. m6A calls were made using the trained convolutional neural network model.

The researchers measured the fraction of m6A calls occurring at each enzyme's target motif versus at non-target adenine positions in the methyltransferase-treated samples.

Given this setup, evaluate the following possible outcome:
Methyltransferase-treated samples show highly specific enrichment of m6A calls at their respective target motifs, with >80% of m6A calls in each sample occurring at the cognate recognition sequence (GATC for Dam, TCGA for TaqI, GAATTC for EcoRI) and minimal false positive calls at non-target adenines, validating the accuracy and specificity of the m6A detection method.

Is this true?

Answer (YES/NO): NO